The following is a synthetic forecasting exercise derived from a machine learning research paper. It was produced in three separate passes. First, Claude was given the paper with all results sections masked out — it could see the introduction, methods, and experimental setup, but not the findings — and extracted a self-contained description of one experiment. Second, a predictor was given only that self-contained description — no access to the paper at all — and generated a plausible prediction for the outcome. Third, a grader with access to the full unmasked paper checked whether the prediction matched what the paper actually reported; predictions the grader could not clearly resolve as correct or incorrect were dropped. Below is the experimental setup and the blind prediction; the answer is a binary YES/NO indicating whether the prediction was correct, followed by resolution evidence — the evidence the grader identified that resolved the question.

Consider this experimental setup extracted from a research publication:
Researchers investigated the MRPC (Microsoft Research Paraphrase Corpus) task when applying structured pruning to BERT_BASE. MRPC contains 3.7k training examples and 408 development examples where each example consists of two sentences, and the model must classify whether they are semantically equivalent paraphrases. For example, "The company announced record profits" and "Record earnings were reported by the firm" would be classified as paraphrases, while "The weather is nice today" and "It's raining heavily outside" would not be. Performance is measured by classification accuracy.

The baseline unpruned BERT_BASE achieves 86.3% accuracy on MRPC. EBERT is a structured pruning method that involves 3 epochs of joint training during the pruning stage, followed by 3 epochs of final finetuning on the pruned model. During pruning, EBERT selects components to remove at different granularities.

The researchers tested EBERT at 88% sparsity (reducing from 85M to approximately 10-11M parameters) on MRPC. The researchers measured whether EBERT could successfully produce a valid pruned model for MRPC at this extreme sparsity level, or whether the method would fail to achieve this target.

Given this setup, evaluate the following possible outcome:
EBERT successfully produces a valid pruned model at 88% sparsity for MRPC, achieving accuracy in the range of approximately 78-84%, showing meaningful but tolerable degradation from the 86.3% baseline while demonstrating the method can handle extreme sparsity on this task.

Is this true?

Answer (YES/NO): NO